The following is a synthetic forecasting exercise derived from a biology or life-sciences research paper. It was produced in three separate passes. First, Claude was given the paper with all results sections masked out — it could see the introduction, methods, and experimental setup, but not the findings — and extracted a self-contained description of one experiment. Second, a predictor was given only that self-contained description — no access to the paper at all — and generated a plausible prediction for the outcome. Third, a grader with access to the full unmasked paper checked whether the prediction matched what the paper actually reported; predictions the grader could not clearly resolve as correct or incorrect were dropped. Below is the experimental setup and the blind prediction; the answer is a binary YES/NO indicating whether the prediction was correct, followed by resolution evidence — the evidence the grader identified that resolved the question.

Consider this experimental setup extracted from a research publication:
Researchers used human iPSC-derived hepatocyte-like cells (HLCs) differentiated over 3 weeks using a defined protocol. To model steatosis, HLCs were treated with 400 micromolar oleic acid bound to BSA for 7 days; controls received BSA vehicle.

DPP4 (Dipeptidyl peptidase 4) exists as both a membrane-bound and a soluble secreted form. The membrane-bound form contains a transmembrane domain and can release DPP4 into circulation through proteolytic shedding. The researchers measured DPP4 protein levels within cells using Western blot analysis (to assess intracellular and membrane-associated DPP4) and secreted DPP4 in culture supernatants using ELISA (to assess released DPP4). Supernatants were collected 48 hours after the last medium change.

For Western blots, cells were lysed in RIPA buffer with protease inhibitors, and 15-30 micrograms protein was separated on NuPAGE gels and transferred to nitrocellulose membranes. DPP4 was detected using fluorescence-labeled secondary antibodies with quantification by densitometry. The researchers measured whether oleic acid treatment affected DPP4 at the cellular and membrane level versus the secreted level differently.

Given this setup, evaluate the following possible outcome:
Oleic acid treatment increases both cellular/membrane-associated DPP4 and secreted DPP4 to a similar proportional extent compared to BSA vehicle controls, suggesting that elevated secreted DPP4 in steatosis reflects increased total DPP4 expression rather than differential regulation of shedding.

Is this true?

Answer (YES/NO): NO